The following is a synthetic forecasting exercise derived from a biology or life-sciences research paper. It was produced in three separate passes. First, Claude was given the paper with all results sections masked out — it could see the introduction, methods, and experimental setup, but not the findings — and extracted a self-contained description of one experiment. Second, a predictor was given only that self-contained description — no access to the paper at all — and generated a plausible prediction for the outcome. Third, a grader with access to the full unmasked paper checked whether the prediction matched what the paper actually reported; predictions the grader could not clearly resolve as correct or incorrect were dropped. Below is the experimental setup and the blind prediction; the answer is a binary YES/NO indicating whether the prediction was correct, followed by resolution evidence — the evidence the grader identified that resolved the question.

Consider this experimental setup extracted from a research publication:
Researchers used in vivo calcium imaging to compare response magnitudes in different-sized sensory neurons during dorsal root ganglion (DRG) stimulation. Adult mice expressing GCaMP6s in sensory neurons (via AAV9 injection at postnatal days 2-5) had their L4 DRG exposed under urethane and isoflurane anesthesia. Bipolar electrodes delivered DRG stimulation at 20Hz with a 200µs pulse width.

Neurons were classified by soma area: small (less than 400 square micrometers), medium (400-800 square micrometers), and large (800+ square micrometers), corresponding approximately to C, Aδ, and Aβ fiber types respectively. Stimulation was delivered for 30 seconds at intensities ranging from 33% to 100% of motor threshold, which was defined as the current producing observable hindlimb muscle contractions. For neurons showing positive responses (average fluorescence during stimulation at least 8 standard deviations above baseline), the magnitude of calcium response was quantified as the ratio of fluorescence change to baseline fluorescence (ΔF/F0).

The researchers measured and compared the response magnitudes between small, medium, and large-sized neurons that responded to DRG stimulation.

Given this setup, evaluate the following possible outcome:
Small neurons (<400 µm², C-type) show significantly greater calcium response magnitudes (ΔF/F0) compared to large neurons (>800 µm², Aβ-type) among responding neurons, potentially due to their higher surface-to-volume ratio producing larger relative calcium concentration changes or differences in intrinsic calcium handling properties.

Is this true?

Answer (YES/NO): NO